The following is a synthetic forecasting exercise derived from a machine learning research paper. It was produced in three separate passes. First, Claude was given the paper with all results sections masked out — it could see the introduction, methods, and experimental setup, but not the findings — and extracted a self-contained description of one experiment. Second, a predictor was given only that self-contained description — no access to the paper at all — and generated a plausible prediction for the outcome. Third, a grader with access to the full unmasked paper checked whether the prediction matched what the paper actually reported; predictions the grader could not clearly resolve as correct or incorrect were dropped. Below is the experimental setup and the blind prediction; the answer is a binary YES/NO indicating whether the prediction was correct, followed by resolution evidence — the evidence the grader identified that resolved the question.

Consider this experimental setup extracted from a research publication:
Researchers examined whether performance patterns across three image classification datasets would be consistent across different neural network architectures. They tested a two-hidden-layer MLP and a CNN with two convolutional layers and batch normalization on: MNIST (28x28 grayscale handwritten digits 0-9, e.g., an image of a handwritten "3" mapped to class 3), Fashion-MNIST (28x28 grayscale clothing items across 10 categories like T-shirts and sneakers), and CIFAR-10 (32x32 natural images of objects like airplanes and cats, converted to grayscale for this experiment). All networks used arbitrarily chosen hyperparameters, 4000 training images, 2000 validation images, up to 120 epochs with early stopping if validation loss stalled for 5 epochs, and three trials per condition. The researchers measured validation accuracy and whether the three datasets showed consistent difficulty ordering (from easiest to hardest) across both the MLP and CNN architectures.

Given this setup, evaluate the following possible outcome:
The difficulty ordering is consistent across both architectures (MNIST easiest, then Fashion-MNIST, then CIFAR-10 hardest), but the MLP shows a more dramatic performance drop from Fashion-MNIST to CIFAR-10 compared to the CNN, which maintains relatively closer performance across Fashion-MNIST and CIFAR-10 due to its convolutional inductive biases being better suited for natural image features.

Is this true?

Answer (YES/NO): NO